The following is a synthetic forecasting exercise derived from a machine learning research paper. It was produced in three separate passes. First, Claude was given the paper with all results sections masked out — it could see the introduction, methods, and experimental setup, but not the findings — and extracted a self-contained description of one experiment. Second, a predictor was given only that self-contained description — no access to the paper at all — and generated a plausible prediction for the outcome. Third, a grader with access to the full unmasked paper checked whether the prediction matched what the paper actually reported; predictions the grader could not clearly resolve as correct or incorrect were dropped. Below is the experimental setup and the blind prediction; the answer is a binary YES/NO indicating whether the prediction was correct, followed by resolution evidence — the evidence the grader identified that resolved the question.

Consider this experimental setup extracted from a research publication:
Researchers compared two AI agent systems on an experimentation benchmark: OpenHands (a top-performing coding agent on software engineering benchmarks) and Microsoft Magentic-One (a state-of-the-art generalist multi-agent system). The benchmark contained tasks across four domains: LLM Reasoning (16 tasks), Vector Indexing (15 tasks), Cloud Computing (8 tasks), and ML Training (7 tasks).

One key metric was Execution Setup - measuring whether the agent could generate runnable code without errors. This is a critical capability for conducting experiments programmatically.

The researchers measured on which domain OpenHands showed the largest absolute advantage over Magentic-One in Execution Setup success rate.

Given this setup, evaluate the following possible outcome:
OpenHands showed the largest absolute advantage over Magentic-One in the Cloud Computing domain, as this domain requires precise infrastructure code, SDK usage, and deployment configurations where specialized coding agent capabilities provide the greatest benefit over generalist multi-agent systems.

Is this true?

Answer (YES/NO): NO